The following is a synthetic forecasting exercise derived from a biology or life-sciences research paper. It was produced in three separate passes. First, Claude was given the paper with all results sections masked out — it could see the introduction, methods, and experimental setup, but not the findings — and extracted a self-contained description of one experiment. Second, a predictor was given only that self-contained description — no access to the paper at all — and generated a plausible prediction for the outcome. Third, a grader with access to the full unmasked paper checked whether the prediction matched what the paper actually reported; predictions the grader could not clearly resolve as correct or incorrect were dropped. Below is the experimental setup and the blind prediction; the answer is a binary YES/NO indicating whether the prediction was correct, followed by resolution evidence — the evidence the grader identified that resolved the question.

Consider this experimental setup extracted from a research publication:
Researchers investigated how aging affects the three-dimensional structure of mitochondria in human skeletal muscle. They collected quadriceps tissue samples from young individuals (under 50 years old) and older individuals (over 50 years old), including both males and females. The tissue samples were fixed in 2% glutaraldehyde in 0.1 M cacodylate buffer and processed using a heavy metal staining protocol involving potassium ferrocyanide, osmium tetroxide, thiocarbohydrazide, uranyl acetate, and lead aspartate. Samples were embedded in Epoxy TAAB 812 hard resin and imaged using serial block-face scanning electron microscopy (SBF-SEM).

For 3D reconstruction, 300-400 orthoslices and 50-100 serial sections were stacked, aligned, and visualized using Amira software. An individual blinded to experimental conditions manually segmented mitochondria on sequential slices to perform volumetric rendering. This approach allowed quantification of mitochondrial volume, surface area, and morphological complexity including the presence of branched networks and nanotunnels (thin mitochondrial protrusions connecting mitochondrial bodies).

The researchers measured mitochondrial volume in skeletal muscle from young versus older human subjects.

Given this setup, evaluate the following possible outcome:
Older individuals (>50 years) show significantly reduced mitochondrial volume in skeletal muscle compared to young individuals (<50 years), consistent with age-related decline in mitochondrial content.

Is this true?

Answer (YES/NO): NO